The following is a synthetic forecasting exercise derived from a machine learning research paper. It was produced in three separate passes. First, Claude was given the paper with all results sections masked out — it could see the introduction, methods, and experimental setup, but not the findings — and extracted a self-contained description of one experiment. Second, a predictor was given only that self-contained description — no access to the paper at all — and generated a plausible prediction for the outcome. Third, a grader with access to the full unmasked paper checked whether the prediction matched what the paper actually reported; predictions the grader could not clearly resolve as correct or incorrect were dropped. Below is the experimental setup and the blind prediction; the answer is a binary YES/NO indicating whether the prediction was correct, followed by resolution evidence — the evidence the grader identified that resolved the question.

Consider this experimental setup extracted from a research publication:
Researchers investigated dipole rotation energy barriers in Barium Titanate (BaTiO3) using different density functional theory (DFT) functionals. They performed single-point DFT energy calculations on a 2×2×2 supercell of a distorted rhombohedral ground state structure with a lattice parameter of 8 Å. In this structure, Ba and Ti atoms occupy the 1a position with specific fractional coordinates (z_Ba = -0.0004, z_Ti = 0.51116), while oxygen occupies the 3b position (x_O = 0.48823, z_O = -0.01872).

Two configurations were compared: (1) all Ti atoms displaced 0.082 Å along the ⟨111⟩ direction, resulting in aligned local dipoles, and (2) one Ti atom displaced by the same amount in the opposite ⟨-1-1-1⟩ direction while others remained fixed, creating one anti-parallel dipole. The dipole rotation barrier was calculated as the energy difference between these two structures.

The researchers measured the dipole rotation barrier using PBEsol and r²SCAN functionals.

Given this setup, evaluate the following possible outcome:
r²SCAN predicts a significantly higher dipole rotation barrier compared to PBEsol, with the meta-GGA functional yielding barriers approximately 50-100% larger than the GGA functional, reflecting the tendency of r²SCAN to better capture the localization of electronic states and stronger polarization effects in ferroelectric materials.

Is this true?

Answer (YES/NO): NO